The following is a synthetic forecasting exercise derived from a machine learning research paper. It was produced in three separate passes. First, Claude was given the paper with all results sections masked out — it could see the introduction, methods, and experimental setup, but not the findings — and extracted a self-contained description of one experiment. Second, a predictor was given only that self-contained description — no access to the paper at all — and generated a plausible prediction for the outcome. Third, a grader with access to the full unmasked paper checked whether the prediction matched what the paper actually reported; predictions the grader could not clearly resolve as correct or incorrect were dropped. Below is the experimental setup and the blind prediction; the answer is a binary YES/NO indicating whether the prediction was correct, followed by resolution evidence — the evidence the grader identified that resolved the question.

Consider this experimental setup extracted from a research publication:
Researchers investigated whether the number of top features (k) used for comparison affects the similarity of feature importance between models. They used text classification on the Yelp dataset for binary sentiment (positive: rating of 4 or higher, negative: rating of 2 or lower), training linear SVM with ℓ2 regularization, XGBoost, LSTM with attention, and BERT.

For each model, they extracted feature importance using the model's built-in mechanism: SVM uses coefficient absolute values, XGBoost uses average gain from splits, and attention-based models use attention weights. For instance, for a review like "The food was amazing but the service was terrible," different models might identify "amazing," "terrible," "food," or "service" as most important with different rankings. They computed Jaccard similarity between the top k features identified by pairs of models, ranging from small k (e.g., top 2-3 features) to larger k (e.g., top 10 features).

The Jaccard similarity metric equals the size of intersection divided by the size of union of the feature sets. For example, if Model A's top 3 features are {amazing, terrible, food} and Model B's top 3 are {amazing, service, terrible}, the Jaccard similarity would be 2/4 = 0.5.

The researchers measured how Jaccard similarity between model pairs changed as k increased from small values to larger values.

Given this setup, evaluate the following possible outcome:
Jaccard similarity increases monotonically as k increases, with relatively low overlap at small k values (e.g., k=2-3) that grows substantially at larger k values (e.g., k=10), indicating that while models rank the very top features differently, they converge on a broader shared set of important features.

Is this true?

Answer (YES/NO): NO